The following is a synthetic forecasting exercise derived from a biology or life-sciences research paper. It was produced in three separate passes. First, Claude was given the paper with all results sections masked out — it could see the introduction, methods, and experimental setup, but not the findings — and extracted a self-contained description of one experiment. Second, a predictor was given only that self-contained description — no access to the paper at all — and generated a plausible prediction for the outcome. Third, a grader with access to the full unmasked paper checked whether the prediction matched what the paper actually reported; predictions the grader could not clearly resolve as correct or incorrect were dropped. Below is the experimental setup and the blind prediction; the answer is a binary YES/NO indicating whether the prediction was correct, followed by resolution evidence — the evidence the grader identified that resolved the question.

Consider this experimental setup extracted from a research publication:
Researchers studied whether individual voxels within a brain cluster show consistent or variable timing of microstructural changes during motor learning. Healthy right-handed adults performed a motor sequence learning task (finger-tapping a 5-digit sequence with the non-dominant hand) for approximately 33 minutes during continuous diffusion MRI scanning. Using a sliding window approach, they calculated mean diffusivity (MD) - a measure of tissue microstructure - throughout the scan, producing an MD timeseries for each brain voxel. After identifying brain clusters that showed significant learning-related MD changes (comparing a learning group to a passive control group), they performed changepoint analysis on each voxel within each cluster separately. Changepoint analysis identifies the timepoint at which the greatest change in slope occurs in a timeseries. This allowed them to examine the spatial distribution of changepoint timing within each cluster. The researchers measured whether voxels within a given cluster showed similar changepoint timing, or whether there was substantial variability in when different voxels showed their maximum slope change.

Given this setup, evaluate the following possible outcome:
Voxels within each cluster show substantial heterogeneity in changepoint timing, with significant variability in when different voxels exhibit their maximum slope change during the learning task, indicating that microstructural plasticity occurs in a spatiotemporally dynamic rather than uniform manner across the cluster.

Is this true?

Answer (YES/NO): YES